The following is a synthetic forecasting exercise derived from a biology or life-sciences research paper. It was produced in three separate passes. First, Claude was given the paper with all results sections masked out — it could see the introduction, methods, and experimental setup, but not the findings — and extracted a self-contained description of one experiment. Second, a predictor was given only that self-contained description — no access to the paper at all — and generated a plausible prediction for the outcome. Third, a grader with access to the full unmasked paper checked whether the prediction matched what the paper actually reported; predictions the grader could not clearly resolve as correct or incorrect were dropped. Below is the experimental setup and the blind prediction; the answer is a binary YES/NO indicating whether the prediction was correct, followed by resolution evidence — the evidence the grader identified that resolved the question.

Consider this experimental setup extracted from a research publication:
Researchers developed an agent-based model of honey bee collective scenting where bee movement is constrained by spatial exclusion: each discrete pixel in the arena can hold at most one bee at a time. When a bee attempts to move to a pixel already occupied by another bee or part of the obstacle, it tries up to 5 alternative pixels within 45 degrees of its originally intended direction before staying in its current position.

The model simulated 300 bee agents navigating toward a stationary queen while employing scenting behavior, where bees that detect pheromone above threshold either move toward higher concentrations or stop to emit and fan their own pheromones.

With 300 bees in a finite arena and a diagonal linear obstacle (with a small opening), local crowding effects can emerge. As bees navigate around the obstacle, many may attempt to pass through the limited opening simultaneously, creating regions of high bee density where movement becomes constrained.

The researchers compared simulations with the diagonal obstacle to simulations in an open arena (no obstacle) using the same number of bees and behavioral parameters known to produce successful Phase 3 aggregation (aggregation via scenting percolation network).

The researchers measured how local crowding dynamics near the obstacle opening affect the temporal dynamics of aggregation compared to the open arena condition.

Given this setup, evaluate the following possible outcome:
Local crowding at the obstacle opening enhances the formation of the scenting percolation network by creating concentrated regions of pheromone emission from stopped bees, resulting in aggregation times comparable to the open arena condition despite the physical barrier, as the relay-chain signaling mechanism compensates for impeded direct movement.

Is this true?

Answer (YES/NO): NO